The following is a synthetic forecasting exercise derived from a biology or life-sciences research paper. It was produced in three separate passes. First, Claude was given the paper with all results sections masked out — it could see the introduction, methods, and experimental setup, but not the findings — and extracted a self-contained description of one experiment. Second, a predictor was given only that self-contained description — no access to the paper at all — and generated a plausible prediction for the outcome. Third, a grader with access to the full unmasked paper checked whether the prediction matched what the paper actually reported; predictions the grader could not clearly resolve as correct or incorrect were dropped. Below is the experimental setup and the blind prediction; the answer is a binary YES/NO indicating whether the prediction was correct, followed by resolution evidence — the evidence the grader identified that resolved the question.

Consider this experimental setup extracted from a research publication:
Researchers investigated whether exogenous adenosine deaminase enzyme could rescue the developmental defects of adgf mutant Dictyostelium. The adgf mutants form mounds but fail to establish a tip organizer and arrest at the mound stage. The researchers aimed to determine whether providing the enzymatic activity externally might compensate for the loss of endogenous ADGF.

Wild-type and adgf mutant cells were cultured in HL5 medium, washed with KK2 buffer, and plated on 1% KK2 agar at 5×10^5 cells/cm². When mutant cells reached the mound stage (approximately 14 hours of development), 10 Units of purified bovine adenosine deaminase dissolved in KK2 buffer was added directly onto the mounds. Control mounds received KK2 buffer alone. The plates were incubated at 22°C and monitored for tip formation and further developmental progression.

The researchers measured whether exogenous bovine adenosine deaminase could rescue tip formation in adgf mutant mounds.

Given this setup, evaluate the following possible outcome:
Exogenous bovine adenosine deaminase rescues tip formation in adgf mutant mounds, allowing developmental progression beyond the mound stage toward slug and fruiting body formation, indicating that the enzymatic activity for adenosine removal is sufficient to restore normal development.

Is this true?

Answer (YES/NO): YES